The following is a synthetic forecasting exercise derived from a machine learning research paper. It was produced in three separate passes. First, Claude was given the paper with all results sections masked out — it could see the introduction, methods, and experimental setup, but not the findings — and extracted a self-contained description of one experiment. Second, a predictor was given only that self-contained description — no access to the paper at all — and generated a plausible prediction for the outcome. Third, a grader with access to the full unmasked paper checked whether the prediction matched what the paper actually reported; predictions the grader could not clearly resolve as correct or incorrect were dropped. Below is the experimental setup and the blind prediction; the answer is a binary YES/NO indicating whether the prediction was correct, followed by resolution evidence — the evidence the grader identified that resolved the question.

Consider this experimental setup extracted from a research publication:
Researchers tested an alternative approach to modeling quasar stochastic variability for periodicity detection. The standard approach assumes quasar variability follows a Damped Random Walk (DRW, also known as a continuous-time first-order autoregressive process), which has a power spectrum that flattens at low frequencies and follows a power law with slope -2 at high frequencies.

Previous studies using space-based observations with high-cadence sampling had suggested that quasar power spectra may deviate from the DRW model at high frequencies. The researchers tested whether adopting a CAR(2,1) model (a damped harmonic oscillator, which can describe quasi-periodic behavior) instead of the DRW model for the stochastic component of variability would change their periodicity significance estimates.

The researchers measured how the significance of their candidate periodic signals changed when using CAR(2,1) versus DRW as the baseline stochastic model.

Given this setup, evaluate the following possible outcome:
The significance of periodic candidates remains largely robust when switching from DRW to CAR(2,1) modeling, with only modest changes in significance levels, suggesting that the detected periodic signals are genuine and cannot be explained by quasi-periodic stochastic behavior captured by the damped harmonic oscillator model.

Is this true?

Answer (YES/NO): NO